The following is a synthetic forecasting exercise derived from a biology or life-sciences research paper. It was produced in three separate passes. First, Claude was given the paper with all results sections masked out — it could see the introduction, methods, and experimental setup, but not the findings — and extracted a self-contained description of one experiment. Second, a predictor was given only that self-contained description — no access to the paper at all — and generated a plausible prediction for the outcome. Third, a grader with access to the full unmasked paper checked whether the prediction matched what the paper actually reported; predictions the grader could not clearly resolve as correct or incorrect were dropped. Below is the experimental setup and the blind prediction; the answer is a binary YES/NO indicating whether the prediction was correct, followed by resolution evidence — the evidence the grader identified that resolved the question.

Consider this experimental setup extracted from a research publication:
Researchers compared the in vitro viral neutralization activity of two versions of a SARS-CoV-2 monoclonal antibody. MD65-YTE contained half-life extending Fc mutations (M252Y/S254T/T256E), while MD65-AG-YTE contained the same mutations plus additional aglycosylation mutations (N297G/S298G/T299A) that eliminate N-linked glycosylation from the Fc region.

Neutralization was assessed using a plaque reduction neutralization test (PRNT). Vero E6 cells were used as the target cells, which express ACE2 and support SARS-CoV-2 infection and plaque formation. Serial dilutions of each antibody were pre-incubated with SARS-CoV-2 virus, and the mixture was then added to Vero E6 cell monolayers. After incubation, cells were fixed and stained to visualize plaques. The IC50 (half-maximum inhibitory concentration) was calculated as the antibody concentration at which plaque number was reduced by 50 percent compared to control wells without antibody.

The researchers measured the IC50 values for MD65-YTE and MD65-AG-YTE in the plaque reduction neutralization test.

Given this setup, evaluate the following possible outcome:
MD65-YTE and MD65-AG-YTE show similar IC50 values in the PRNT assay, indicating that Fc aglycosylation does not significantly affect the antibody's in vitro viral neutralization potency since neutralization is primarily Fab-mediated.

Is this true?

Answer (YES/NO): YES